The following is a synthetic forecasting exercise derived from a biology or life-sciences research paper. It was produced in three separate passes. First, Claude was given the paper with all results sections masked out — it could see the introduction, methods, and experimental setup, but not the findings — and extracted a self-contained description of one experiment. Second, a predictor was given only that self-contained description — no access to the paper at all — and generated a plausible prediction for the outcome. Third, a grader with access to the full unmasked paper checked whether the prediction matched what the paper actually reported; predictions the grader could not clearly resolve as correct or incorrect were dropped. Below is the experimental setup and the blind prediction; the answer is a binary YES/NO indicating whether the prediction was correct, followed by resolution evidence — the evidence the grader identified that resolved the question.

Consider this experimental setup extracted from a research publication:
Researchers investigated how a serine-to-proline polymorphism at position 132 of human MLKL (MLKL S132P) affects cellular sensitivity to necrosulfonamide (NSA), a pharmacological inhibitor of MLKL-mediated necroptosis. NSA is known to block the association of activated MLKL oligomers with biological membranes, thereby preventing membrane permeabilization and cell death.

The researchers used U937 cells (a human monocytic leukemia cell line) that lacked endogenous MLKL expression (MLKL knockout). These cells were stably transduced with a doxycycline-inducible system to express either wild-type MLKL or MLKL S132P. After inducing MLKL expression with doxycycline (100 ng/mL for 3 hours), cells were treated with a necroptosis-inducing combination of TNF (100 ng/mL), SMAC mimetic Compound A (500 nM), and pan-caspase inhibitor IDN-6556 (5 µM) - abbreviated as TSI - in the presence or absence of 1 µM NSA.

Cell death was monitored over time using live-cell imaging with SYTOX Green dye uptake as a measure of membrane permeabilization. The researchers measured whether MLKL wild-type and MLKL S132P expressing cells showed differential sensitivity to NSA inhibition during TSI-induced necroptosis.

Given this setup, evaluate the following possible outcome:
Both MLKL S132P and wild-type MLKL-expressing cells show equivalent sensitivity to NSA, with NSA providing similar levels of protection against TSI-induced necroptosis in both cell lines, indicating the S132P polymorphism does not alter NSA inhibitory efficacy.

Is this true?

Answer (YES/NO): NO